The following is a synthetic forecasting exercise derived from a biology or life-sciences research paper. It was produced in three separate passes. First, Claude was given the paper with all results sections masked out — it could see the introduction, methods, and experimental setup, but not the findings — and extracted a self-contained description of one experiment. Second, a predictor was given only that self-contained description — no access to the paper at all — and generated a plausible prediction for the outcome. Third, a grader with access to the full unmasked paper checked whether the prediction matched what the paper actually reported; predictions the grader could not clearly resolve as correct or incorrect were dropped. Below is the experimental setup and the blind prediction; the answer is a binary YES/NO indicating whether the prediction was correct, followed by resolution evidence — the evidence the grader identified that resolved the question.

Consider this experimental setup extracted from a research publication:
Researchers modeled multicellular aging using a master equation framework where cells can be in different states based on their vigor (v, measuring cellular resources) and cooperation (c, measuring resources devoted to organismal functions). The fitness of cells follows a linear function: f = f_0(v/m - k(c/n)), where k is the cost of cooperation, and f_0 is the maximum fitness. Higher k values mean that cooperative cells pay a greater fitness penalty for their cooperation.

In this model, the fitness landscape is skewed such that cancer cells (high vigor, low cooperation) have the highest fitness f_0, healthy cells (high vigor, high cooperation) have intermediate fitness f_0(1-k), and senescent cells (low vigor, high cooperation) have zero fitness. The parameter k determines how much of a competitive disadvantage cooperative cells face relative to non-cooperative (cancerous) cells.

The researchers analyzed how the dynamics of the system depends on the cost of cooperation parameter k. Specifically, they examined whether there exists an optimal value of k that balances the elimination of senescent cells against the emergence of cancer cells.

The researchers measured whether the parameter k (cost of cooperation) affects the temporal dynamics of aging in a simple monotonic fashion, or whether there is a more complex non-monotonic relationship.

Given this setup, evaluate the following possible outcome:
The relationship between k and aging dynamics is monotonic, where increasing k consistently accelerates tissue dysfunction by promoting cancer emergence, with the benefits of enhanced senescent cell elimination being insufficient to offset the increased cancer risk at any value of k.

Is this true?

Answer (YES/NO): NO